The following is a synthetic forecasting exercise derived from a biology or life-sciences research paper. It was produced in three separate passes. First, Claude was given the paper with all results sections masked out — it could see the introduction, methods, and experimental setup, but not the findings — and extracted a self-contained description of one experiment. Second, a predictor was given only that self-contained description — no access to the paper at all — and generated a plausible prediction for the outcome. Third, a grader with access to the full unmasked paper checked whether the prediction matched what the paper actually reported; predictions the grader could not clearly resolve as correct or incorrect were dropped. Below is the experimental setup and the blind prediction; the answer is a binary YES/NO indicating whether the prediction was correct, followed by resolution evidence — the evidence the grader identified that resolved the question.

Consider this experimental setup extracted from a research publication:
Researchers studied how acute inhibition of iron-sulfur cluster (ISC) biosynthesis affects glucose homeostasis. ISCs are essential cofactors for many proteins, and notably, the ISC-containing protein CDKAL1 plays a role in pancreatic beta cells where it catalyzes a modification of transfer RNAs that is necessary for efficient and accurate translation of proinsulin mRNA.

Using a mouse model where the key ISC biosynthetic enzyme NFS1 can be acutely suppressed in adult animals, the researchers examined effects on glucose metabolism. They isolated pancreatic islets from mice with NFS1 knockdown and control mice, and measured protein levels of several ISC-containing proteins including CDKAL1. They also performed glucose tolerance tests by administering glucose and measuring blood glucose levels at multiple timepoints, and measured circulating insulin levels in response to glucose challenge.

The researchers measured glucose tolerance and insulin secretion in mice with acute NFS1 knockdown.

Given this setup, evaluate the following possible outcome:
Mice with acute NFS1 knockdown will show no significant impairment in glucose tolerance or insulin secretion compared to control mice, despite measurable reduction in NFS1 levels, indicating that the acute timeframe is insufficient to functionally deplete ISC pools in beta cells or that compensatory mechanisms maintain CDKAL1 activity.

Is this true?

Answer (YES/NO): NO